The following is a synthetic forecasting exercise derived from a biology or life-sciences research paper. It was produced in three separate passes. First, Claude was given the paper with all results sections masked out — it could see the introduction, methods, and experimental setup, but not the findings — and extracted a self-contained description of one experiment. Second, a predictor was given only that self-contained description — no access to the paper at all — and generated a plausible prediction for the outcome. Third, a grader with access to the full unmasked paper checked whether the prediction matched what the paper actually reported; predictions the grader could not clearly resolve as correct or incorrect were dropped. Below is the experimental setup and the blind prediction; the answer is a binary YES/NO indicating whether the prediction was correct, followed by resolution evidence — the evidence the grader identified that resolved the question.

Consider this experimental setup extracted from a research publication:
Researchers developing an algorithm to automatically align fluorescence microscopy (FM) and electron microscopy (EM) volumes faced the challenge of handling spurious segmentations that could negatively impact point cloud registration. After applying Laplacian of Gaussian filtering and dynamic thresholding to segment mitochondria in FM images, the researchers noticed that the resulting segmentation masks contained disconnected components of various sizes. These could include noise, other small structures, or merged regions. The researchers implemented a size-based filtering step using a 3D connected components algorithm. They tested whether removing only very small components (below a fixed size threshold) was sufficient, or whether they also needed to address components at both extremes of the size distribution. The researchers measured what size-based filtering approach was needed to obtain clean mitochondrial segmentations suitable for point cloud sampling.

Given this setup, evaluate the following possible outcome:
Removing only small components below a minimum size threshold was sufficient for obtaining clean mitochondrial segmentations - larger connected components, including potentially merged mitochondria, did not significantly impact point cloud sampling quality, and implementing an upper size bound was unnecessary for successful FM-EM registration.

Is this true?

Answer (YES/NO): NO